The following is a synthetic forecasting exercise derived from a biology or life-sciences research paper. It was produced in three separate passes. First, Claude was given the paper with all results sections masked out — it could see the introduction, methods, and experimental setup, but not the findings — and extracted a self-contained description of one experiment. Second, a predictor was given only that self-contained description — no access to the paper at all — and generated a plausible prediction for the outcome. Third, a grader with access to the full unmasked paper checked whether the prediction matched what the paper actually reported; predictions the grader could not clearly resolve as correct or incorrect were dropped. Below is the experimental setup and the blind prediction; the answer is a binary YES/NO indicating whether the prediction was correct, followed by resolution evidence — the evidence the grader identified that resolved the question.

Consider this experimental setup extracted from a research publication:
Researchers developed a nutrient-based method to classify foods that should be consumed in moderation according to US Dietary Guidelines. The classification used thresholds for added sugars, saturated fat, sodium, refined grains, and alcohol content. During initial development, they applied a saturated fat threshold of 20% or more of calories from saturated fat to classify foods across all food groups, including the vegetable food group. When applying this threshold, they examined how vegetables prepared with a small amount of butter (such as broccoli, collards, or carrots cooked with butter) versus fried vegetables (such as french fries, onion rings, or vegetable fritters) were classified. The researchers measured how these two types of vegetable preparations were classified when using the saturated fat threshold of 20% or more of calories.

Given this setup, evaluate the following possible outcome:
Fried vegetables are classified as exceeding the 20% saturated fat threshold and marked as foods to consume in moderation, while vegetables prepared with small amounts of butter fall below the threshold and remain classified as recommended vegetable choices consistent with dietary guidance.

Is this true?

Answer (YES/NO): NO